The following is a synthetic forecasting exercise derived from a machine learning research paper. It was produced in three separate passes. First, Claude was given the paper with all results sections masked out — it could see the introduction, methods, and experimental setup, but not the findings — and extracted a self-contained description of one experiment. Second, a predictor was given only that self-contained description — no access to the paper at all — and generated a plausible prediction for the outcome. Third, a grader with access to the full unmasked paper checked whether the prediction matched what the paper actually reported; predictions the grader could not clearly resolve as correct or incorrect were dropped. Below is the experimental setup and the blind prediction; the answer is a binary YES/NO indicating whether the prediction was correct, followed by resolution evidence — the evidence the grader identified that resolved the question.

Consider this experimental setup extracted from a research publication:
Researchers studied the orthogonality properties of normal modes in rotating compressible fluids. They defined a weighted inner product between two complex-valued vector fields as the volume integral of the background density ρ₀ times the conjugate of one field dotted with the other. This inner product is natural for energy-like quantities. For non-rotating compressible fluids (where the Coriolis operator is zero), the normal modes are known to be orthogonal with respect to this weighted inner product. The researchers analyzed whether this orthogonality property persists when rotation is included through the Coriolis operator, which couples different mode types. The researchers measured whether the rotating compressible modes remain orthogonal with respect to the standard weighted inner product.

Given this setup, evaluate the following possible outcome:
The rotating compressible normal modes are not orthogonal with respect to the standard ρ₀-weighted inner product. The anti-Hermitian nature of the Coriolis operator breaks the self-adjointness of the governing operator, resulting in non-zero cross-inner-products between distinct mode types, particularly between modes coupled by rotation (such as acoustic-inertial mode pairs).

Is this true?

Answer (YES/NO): YES